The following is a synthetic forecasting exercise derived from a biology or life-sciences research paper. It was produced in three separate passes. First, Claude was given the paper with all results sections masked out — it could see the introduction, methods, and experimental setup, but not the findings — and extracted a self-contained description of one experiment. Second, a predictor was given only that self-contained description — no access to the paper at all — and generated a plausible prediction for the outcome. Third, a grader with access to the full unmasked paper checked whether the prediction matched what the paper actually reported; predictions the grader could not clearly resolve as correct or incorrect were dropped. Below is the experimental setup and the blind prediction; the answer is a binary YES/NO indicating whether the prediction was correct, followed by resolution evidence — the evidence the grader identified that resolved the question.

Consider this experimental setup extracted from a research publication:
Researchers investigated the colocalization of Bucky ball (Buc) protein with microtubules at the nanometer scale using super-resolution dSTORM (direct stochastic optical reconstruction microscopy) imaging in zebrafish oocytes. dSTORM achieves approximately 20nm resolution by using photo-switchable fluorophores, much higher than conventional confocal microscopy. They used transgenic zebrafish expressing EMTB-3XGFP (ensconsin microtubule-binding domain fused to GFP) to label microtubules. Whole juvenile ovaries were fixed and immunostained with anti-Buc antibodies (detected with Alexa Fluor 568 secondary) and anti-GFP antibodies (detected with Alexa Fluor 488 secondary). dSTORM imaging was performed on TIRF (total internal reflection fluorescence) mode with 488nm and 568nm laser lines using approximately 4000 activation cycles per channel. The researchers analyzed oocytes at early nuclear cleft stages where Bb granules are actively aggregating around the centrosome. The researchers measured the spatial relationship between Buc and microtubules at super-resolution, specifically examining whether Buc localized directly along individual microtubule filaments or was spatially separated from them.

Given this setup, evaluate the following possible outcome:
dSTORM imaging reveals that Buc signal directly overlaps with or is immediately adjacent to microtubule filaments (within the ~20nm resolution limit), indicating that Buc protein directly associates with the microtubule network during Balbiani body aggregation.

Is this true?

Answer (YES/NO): YES